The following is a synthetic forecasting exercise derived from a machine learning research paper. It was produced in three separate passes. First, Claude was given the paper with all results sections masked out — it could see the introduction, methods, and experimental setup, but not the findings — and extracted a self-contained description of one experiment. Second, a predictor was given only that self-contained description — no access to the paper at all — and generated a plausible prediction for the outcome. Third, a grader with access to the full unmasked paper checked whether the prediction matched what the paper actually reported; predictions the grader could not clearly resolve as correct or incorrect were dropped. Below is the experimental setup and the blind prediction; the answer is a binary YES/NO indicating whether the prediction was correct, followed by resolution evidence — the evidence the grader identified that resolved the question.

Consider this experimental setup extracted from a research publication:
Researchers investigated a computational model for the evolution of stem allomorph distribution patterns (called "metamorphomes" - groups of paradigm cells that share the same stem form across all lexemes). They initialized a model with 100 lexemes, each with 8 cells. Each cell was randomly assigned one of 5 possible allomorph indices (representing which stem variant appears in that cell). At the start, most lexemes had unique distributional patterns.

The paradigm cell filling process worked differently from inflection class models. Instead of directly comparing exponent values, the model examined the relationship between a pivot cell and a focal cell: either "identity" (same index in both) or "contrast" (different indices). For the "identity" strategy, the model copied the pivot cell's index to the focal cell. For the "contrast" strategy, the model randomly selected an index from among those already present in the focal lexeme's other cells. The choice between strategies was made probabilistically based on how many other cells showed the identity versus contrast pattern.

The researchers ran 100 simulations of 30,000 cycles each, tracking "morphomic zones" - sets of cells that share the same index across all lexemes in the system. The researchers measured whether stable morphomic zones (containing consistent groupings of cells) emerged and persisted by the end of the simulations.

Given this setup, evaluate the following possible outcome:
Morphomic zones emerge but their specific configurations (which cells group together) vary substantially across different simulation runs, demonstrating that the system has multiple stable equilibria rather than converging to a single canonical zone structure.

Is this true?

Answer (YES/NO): NO